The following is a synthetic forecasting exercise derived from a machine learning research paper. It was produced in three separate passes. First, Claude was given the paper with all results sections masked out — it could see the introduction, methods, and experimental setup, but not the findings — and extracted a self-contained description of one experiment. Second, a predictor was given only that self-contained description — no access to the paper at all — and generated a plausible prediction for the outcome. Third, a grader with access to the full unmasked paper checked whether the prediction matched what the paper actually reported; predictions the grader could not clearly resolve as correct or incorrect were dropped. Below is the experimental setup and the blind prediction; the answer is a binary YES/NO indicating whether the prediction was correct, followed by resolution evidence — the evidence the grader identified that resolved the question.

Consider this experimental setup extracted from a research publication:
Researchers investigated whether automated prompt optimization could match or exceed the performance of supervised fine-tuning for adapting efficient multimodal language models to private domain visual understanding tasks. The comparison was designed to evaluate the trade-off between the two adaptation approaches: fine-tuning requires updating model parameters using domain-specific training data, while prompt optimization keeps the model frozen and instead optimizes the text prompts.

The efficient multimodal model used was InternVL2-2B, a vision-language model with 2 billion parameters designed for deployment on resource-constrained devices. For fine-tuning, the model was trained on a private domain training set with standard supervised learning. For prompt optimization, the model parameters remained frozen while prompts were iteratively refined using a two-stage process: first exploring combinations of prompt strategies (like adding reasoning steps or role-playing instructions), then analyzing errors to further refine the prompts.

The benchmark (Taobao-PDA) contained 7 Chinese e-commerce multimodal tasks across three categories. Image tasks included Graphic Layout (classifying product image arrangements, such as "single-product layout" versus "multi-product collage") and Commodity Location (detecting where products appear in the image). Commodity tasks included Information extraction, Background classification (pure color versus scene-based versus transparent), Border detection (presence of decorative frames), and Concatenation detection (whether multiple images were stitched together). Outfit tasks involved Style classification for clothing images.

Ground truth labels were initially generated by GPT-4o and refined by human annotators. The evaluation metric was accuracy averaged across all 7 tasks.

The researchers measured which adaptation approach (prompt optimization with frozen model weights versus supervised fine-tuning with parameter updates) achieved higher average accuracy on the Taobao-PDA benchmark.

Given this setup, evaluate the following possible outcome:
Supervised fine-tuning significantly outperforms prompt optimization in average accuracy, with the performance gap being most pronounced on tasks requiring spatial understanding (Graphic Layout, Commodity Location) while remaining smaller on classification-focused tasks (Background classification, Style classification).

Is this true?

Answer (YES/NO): NO